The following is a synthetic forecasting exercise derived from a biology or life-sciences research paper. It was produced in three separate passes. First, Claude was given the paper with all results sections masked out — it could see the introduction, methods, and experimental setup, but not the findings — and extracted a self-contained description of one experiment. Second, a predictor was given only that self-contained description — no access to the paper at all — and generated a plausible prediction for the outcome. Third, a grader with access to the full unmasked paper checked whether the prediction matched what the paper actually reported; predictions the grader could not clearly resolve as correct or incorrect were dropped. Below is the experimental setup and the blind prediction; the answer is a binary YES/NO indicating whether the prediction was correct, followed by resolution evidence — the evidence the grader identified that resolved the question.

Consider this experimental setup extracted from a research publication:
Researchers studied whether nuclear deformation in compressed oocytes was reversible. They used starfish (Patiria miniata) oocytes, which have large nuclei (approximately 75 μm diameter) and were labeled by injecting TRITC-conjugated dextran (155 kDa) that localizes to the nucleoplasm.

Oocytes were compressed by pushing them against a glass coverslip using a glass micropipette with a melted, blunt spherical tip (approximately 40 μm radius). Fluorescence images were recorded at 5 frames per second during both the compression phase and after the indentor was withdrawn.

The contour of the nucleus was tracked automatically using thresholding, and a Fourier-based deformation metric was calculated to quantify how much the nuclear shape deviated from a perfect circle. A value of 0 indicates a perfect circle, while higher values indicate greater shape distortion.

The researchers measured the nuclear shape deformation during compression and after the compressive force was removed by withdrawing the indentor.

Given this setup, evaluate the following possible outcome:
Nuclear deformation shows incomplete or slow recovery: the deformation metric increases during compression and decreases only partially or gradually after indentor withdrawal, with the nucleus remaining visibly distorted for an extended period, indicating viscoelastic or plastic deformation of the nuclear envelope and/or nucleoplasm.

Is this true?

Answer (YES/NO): NO